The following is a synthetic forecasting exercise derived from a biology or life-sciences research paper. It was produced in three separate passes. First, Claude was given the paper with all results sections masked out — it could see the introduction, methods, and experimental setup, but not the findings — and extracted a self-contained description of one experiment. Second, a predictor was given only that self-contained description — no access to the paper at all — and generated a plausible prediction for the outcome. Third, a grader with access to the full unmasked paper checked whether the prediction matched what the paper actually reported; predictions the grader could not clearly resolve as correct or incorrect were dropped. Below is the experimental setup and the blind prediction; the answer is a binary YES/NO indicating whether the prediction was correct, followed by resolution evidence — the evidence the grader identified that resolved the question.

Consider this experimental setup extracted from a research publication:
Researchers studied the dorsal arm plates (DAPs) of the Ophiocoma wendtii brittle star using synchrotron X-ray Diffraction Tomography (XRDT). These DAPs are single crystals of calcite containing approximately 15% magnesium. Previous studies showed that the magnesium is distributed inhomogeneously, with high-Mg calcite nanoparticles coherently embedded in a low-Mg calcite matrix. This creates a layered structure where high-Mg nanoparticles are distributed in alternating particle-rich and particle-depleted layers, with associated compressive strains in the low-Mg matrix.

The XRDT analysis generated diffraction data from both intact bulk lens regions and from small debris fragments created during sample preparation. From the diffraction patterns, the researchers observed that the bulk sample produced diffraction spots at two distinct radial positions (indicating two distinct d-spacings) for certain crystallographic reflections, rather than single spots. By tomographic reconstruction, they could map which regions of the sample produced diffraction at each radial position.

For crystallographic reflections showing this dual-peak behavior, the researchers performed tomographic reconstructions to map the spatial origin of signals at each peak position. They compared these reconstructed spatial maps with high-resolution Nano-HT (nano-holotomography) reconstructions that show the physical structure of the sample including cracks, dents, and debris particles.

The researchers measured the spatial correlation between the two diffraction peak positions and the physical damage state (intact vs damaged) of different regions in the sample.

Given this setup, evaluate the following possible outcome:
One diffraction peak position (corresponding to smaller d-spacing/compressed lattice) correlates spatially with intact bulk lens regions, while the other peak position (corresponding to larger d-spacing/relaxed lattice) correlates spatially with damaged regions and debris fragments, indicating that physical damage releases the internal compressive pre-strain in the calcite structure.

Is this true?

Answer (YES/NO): YES